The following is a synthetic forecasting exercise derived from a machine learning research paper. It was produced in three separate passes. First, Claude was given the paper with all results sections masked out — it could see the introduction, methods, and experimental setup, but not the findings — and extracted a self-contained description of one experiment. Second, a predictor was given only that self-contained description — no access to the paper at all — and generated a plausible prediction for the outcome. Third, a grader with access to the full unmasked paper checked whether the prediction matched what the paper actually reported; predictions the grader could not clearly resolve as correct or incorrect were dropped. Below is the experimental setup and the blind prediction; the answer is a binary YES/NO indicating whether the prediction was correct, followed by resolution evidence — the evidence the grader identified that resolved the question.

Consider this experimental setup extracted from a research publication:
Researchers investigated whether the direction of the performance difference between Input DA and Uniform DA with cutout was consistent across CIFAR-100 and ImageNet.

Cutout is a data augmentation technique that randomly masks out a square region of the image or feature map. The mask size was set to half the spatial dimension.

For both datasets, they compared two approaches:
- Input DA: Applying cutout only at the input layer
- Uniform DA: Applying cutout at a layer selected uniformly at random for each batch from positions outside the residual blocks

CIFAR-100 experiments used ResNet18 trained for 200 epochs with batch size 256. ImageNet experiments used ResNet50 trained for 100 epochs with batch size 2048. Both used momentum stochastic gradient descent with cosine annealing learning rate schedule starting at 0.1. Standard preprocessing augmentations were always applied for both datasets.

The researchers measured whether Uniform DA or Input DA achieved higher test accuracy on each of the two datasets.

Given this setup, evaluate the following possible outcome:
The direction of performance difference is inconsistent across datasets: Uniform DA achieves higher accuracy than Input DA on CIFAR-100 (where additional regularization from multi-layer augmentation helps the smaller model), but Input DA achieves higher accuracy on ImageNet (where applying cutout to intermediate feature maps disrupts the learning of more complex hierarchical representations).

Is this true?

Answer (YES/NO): YES